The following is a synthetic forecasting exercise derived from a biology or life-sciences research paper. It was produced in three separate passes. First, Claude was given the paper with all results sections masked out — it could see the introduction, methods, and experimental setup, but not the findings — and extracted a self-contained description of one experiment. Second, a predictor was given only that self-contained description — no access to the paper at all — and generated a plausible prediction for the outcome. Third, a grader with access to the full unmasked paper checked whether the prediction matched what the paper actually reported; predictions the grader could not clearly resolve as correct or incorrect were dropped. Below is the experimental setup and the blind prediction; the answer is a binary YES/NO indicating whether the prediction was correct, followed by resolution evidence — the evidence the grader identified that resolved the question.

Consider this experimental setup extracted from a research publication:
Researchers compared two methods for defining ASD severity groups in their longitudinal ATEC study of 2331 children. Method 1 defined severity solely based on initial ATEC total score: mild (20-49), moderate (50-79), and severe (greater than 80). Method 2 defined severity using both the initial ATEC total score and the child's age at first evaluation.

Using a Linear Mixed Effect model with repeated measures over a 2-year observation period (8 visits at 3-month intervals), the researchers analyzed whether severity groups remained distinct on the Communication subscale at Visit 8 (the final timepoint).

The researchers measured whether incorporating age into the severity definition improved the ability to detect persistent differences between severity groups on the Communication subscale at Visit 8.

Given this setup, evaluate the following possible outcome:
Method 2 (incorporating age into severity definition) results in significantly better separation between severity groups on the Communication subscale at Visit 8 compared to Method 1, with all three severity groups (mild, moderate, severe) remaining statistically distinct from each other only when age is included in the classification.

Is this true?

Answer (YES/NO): YES